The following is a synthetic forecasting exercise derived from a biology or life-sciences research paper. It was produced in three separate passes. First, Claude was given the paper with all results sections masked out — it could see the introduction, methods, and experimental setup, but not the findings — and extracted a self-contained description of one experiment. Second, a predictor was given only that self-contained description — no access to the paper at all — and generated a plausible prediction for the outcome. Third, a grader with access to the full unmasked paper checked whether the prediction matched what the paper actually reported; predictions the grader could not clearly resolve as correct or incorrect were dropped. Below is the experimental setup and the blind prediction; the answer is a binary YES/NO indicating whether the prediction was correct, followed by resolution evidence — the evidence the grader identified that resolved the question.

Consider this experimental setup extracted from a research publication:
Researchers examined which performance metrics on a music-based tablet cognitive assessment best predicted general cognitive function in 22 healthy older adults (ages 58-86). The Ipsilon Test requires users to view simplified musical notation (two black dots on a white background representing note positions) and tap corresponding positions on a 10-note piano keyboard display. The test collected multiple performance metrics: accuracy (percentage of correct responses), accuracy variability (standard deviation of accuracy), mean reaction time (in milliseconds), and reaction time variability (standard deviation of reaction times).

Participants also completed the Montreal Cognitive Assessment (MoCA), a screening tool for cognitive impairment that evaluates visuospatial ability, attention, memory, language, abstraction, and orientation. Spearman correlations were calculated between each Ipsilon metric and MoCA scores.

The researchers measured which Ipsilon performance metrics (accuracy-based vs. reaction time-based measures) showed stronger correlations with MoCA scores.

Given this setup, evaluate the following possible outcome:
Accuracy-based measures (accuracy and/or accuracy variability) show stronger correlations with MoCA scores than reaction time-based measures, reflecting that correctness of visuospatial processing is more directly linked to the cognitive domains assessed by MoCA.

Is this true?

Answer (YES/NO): NO